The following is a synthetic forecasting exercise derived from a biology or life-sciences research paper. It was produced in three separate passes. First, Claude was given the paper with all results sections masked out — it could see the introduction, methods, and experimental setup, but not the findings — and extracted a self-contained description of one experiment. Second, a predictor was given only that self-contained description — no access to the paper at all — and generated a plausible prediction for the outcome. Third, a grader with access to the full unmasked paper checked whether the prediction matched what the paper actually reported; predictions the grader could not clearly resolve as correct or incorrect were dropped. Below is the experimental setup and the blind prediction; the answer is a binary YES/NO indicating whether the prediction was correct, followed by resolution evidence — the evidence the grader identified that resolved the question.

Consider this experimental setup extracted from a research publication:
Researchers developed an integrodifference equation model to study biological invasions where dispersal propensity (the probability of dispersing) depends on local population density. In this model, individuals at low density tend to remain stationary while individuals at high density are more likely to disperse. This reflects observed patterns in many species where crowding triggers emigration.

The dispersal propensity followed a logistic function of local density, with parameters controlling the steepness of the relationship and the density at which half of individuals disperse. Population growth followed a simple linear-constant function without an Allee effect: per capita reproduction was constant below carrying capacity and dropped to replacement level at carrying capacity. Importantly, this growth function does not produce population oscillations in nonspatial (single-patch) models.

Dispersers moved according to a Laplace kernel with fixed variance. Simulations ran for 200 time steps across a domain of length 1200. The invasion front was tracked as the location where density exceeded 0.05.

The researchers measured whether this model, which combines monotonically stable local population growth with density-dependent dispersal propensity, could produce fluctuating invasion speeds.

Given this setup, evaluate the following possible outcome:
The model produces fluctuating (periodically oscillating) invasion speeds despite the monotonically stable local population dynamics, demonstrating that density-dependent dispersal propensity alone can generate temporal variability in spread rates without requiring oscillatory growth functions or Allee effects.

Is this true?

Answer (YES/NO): NO